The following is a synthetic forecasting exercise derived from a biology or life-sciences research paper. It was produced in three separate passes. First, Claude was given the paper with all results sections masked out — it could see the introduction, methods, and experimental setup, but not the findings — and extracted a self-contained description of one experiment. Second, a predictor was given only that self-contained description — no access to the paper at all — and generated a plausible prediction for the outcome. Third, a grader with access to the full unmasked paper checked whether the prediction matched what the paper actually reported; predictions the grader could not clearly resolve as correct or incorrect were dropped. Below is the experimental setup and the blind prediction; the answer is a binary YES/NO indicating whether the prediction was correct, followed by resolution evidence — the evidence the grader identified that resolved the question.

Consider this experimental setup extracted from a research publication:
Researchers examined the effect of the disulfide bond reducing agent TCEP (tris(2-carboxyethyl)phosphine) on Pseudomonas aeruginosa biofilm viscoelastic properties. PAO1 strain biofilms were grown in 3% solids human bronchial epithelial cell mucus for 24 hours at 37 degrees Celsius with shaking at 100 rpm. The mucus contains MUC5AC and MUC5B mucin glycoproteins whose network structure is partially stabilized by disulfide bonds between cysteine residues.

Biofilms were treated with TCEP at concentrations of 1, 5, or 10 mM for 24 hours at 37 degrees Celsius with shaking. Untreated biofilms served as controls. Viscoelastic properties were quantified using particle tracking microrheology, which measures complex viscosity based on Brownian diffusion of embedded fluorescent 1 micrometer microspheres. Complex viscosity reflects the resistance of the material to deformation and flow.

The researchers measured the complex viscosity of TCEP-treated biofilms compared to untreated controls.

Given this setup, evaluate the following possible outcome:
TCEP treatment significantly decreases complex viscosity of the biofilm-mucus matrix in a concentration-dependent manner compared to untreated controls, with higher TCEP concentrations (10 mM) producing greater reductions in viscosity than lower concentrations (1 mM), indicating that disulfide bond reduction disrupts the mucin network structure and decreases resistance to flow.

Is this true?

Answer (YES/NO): NO